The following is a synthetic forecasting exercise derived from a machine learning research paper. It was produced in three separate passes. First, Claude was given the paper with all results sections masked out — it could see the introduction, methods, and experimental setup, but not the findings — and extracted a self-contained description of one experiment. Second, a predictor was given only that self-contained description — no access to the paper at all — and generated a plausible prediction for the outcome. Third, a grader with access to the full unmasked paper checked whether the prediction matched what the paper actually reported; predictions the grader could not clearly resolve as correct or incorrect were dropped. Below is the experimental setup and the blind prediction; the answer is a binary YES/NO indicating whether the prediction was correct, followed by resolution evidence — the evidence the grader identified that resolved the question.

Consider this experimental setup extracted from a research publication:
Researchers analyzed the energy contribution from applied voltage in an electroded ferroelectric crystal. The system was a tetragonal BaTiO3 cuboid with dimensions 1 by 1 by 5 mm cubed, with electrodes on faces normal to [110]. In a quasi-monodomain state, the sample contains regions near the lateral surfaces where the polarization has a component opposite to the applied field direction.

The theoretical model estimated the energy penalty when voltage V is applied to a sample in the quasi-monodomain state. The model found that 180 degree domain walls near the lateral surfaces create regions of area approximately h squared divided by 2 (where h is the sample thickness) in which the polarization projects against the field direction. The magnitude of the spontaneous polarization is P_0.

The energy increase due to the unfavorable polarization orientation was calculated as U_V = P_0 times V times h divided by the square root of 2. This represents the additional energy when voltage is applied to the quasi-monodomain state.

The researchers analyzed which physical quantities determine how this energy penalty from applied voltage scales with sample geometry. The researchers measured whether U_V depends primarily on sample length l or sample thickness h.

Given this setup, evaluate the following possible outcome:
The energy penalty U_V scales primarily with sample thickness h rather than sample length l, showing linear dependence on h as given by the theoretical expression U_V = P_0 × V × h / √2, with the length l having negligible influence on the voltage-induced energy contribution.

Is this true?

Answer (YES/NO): YES